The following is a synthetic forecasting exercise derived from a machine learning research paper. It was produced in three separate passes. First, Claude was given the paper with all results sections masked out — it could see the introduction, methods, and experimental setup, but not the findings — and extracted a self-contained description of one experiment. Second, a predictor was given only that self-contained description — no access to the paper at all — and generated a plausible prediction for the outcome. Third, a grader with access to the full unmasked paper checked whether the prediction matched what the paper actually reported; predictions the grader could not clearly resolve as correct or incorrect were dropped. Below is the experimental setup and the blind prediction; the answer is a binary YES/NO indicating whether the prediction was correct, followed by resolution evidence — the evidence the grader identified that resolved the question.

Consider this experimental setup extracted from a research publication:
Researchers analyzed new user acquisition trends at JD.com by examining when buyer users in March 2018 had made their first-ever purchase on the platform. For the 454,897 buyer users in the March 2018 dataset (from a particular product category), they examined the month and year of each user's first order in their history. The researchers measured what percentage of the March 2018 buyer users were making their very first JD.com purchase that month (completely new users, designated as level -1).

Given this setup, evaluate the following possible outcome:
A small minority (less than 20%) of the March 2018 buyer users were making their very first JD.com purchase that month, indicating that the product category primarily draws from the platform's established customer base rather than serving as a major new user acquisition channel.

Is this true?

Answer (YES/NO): YES